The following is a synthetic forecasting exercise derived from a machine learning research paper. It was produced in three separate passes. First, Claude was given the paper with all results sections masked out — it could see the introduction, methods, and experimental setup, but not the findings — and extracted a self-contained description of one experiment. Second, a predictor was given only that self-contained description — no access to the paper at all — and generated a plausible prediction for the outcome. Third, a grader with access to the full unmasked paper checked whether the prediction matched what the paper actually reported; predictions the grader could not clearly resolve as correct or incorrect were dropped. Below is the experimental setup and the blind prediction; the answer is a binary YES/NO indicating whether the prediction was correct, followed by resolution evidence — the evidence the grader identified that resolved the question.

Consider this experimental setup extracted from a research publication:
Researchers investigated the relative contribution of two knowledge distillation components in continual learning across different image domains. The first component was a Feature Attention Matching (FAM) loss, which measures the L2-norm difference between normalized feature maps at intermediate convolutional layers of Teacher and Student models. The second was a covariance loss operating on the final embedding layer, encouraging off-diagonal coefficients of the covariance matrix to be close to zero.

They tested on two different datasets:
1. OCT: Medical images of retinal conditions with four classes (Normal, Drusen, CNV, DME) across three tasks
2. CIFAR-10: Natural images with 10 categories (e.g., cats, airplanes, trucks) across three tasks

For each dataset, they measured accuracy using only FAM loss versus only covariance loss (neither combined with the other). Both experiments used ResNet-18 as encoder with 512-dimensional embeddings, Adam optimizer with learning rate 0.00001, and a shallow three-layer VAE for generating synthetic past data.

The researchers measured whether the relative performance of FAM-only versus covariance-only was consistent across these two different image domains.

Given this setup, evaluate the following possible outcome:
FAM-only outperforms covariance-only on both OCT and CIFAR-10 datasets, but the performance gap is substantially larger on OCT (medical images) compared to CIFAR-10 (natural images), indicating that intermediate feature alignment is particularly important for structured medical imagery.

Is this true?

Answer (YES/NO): NO